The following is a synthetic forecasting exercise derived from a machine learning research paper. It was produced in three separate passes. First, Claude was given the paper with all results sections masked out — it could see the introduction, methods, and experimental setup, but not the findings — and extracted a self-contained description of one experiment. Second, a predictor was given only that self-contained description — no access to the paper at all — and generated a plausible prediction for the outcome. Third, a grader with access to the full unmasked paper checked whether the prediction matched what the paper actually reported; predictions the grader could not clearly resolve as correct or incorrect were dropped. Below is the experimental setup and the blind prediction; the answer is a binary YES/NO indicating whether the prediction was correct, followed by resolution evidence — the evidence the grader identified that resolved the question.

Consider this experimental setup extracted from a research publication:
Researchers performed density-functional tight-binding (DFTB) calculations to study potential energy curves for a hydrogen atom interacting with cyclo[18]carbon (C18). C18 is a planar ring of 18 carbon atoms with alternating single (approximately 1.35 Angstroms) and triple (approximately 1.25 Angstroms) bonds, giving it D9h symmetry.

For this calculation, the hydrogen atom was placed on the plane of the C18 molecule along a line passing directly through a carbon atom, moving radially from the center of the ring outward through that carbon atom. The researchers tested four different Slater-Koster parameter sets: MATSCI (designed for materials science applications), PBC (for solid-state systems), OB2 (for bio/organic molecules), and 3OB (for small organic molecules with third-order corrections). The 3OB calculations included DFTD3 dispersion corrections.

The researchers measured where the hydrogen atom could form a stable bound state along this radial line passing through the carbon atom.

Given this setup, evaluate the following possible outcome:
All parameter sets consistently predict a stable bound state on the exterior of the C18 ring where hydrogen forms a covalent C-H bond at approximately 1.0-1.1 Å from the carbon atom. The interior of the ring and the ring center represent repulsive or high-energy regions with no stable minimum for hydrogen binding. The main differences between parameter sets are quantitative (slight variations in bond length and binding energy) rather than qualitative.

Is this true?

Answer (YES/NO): NO